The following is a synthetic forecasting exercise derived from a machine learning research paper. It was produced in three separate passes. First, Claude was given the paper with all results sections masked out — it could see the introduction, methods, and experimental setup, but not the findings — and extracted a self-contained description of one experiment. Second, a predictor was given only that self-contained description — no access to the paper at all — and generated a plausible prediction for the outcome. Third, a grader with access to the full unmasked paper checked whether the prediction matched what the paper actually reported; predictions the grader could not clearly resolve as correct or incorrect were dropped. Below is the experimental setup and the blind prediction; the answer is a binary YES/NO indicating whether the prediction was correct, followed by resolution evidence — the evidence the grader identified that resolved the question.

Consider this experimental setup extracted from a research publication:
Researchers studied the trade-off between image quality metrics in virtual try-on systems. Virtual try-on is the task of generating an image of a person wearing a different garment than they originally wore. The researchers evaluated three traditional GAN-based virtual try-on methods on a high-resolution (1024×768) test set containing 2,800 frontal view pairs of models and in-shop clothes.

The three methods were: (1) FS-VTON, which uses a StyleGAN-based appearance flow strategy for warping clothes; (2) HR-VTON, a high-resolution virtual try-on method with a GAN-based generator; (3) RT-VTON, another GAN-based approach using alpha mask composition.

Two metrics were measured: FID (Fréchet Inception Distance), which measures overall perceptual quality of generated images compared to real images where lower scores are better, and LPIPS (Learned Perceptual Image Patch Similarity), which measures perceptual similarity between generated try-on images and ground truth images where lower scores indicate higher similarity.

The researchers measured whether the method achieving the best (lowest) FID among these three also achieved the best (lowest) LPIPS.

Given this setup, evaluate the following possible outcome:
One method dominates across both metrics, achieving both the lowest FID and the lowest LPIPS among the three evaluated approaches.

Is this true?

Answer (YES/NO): NO